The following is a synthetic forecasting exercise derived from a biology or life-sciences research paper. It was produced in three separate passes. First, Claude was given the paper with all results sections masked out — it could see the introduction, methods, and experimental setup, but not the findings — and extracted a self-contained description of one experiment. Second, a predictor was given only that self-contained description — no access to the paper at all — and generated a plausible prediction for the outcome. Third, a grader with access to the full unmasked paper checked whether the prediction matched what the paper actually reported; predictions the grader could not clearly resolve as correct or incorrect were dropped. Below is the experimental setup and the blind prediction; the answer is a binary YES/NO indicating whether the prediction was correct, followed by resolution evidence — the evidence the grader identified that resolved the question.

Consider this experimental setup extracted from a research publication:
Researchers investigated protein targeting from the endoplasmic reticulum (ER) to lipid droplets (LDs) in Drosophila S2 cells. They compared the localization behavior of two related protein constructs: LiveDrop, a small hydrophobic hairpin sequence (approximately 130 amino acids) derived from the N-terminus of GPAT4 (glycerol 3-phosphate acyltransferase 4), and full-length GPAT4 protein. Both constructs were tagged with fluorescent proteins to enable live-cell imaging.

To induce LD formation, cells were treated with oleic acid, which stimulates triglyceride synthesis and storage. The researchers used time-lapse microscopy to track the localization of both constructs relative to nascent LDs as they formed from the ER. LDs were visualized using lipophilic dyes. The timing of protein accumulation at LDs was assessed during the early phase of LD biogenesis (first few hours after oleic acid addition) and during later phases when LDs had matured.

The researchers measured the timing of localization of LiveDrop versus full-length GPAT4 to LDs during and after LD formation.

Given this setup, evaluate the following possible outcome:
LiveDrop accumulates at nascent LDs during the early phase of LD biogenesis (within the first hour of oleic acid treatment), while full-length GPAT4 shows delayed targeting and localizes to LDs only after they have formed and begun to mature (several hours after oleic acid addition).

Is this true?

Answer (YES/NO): YES